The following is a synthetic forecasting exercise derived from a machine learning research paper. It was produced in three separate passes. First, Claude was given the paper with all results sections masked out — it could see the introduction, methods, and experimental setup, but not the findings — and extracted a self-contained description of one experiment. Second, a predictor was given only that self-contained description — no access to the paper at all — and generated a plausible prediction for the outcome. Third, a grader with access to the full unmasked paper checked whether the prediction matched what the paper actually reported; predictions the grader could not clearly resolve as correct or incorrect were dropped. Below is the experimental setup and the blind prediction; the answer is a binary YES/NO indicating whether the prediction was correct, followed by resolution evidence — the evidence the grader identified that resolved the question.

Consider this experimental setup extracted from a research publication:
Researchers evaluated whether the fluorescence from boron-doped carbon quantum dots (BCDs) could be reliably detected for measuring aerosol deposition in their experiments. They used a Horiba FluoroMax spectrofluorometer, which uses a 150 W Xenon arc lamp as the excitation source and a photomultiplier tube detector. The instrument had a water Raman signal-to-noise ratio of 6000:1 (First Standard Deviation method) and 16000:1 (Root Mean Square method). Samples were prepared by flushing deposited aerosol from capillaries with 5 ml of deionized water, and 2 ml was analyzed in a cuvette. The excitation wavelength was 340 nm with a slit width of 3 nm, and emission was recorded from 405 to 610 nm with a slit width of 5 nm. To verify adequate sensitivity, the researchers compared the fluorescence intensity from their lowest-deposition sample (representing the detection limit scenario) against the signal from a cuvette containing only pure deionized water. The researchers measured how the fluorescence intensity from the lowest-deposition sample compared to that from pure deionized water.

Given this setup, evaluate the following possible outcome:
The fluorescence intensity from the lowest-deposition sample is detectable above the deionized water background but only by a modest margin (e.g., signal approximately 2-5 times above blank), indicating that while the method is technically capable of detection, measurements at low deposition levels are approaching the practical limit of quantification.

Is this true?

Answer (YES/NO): NO